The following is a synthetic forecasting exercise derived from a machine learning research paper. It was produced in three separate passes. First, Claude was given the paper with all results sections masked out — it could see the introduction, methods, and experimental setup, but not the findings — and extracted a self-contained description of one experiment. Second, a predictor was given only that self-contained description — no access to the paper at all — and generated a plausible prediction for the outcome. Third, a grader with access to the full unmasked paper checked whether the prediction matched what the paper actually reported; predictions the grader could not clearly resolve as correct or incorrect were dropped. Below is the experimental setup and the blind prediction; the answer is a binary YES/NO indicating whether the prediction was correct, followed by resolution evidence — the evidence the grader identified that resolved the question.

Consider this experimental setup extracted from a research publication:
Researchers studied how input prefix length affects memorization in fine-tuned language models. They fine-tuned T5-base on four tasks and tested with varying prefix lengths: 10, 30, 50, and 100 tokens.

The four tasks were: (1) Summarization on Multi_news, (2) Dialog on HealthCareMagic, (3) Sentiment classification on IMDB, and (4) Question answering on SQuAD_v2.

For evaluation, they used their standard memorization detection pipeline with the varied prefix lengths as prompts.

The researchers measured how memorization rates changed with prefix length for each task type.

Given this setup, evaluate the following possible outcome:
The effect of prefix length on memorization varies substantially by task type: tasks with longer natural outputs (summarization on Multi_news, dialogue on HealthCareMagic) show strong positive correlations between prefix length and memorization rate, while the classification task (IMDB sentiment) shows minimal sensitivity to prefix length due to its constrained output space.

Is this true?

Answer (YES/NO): NO